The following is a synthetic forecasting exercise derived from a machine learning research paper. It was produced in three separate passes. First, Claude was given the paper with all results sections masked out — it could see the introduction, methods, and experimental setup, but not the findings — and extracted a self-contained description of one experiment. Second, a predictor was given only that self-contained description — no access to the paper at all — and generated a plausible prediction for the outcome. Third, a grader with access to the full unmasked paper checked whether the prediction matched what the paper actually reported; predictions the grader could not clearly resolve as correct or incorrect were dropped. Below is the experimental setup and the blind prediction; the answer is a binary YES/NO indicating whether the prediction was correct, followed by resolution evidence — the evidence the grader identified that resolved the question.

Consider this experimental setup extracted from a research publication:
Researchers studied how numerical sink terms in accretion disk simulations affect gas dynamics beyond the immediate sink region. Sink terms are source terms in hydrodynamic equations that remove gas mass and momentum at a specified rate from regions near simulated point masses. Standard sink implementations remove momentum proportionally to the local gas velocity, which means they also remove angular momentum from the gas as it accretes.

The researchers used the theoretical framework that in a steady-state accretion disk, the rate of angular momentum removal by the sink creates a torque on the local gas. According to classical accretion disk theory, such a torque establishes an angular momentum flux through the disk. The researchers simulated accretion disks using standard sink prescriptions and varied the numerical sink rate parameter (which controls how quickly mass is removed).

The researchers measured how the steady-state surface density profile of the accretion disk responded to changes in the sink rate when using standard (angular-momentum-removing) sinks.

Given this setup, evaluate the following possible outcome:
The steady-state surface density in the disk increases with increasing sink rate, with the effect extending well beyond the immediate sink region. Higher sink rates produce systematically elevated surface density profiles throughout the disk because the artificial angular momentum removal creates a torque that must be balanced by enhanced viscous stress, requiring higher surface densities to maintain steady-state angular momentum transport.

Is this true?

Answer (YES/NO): NO